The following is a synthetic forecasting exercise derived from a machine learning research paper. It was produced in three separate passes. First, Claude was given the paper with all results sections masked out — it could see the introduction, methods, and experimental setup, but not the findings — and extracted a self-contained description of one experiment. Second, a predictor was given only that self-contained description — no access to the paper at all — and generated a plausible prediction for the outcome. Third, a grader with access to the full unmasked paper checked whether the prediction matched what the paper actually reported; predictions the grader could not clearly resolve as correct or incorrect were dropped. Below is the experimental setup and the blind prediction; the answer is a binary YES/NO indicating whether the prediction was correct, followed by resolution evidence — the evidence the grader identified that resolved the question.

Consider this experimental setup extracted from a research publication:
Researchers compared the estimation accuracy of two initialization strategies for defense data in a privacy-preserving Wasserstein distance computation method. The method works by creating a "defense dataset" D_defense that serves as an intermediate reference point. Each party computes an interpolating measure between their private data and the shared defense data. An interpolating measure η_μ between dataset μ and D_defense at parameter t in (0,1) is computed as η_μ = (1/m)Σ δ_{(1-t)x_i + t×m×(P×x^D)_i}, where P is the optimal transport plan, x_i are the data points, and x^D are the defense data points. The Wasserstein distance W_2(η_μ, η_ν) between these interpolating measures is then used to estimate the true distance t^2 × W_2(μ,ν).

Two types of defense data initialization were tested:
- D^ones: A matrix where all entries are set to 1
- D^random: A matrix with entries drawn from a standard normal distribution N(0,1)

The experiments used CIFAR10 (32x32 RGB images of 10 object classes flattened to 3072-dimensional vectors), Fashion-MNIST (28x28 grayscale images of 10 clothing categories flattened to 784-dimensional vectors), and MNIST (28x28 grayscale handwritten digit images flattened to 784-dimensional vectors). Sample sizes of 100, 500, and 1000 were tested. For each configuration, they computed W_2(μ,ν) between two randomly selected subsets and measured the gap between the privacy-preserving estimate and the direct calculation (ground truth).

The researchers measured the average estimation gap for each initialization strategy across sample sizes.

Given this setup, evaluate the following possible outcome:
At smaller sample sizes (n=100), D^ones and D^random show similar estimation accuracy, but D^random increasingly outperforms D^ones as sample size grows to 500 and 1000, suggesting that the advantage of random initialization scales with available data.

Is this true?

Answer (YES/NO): NO